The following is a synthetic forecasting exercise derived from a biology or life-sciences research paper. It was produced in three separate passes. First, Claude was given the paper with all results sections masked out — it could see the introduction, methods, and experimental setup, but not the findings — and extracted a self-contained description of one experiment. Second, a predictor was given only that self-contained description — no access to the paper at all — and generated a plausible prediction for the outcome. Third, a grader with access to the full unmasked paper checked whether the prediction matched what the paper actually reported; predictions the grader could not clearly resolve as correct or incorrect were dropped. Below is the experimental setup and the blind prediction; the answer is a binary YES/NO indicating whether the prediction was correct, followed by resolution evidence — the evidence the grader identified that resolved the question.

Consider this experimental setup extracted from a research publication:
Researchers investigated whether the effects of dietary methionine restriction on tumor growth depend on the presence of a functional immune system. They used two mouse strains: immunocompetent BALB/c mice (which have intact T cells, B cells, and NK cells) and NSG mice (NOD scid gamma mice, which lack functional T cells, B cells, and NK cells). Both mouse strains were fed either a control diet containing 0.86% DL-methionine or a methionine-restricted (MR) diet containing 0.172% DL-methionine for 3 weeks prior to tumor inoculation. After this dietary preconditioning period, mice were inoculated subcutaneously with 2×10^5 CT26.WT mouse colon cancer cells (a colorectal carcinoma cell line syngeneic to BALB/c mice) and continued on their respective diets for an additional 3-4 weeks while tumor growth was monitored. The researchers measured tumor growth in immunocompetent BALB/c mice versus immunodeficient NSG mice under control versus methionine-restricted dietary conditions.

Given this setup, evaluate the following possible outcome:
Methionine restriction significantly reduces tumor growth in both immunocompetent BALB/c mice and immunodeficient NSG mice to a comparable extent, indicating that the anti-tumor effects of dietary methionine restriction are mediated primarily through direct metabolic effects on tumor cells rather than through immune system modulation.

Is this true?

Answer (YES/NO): NO